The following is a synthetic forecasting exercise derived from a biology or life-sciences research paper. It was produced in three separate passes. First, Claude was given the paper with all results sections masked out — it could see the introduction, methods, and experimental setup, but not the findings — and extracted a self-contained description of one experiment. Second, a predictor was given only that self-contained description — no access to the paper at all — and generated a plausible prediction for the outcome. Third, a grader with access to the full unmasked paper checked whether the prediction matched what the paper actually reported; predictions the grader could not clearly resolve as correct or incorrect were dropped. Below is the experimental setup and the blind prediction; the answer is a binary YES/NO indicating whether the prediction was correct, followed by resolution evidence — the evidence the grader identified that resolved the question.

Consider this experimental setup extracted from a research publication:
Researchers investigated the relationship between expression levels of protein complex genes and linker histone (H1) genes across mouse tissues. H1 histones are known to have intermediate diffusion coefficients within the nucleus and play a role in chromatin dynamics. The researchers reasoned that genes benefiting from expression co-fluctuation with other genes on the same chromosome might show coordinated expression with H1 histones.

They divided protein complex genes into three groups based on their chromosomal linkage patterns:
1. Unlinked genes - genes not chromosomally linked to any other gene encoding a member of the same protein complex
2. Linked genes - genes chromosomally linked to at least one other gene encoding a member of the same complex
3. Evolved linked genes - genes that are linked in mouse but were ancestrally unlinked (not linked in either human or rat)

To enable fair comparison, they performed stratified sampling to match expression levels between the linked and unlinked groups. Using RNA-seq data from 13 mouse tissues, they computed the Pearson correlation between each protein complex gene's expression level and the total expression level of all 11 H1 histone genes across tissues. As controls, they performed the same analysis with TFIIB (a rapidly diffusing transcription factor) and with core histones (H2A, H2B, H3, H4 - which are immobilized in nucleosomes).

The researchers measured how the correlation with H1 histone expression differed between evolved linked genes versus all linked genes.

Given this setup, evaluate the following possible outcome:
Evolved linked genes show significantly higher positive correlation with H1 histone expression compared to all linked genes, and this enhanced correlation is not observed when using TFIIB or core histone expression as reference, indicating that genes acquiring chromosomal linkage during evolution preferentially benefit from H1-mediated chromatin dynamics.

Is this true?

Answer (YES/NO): NO